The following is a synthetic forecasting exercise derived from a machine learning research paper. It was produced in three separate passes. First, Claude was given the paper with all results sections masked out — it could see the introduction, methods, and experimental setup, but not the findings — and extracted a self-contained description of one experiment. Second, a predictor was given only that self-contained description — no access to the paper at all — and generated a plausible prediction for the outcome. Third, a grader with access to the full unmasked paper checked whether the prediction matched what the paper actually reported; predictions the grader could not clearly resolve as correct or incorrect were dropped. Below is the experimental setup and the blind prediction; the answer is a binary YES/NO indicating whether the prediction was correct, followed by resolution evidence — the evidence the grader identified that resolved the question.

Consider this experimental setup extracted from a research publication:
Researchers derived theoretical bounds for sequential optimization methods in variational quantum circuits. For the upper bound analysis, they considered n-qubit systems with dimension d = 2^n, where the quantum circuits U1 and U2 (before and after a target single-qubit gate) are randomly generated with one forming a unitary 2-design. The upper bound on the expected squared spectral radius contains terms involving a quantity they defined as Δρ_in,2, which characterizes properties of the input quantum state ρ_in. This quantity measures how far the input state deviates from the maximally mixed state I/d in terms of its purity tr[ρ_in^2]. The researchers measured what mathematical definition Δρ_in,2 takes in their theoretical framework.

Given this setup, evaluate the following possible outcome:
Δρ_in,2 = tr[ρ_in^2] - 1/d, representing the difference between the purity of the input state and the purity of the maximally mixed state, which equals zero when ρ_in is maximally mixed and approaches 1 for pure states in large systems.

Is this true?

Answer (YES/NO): YES